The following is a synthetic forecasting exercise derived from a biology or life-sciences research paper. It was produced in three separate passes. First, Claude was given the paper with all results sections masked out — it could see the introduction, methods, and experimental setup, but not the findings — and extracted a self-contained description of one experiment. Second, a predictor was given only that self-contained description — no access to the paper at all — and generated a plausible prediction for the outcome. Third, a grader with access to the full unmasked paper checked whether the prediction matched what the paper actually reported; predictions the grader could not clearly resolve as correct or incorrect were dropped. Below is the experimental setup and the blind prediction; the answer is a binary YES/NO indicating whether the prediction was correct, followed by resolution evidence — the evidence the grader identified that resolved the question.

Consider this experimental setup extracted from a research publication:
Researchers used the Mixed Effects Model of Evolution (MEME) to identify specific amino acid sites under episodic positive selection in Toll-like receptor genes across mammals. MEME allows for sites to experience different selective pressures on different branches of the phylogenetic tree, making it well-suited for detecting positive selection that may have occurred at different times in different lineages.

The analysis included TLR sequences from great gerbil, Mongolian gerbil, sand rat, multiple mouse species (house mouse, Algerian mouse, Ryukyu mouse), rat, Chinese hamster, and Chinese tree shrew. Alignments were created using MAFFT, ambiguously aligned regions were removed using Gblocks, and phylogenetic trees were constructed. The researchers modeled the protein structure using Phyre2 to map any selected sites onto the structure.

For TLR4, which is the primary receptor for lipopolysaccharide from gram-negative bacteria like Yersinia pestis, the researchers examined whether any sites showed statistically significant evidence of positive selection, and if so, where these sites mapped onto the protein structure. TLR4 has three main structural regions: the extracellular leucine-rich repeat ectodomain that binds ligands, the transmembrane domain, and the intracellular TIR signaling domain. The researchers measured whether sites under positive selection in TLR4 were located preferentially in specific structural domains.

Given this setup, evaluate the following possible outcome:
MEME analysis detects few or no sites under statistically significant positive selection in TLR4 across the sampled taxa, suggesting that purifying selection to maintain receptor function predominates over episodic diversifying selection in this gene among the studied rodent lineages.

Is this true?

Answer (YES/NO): NO